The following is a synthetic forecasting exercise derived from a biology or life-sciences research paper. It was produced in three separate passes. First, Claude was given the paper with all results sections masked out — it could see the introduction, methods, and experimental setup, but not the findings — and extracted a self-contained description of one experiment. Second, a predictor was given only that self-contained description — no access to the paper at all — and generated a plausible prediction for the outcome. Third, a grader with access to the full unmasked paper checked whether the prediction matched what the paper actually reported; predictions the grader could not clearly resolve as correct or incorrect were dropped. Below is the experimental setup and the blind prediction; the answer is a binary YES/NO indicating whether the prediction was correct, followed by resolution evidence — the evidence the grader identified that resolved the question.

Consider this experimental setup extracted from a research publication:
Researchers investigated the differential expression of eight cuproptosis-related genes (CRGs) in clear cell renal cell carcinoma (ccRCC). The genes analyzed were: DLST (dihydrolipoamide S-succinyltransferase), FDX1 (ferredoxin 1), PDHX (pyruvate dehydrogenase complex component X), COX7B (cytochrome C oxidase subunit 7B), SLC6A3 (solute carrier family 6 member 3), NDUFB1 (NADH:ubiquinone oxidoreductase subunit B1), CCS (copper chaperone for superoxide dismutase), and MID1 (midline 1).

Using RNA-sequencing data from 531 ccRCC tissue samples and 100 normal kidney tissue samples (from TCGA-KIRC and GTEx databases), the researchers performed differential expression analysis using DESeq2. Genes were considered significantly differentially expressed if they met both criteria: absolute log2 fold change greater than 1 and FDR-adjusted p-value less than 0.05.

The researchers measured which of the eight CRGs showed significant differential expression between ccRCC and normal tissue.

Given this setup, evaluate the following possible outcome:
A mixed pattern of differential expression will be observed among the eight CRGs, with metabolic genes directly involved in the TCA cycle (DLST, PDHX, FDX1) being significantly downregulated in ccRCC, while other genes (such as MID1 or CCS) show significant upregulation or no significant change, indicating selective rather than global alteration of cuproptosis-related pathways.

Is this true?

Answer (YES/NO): YES